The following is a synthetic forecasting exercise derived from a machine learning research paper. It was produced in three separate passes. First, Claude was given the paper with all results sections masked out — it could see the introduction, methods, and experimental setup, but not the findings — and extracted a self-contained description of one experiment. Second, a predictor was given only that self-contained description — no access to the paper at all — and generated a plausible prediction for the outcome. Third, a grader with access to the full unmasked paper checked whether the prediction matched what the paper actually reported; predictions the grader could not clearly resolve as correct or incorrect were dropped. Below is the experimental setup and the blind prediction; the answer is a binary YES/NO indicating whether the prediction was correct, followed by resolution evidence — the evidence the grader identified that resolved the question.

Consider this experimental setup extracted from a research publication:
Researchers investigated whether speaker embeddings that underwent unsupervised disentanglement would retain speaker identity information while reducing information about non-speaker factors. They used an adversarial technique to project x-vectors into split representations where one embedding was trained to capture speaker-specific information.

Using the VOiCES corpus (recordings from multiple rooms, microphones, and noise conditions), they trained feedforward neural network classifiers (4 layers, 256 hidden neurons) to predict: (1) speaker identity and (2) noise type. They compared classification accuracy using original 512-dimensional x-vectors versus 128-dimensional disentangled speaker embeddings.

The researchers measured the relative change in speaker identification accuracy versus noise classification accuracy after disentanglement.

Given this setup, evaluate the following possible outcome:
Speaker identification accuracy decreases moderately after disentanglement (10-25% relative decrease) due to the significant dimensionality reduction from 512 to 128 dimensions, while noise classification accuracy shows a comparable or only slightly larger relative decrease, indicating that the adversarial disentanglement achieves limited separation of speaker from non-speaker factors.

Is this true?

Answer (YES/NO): NO